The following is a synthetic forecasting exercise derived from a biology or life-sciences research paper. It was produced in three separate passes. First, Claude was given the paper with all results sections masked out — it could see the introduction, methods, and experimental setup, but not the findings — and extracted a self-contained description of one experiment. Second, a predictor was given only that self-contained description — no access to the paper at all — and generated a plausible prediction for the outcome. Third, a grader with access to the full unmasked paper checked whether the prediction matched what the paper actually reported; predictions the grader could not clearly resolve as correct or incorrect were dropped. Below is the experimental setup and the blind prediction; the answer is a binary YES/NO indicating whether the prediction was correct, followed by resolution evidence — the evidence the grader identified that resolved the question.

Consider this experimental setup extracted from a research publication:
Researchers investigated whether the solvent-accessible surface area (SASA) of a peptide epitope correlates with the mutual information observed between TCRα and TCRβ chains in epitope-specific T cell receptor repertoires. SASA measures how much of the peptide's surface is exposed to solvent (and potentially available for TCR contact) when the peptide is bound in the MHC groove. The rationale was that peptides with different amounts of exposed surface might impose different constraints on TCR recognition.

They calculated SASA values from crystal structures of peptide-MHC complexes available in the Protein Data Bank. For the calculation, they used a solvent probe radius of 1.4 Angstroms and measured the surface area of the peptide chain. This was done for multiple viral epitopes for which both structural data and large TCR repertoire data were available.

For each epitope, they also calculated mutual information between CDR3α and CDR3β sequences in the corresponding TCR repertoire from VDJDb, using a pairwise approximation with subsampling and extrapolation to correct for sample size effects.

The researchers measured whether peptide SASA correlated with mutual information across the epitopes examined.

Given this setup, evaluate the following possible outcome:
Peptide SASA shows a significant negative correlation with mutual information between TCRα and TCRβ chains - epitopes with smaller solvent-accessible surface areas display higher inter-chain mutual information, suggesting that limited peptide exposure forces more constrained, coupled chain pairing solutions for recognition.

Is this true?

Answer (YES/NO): NO